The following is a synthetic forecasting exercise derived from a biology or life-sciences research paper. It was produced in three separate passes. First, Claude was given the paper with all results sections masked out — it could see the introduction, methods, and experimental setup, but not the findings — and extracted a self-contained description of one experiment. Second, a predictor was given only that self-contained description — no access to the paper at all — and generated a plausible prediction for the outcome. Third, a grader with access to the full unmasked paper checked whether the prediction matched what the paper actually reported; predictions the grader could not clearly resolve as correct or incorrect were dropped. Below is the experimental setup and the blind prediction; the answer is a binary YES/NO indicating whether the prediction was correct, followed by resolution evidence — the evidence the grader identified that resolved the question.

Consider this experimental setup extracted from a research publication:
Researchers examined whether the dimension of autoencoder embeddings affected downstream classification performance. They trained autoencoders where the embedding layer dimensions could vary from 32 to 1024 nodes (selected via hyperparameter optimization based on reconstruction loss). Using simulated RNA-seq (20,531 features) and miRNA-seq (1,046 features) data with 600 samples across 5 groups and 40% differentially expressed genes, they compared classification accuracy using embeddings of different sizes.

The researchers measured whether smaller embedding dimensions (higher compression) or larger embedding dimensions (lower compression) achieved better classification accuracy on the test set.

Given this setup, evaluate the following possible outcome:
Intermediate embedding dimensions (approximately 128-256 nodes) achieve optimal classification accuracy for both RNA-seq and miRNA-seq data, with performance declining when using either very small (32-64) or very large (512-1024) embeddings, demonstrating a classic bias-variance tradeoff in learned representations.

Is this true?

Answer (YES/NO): NO